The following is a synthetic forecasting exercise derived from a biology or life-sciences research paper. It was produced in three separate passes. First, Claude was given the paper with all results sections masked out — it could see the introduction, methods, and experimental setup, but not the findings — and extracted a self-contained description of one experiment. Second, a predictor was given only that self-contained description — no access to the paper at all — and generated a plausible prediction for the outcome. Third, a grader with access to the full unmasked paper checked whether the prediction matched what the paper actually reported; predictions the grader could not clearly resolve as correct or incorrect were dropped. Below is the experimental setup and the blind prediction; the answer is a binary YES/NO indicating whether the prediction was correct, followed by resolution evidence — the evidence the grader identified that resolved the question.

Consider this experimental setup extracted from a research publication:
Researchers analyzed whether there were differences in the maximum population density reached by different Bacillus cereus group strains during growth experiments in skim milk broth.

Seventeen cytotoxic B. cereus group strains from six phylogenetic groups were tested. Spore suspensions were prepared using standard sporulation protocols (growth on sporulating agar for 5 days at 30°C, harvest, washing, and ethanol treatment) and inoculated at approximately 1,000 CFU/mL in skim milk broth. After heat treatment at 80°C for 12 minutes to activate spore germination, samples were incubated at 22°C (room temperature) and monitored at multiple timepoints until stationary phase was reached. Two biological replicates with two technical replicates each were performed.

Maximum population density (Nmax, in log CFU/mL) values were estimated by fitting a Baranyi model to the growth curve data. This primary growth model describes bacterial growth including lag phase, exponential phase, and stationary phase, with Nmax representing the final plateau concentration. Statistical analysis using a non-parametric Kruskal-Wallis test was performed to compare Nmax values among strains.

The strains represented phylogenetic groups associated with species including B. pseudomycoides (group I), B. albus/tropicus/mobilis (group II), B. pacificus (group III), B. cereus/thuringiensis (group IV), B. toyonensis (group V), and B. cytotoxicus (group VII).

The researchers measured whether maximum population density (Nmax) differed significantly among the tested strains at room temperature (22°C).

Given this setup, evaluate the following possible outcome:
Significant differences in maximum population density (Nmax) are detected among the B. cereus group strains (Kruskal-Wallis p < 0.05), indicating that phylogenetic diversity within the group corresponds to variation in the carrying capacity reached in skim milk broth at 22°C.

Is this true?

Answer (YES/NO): NO